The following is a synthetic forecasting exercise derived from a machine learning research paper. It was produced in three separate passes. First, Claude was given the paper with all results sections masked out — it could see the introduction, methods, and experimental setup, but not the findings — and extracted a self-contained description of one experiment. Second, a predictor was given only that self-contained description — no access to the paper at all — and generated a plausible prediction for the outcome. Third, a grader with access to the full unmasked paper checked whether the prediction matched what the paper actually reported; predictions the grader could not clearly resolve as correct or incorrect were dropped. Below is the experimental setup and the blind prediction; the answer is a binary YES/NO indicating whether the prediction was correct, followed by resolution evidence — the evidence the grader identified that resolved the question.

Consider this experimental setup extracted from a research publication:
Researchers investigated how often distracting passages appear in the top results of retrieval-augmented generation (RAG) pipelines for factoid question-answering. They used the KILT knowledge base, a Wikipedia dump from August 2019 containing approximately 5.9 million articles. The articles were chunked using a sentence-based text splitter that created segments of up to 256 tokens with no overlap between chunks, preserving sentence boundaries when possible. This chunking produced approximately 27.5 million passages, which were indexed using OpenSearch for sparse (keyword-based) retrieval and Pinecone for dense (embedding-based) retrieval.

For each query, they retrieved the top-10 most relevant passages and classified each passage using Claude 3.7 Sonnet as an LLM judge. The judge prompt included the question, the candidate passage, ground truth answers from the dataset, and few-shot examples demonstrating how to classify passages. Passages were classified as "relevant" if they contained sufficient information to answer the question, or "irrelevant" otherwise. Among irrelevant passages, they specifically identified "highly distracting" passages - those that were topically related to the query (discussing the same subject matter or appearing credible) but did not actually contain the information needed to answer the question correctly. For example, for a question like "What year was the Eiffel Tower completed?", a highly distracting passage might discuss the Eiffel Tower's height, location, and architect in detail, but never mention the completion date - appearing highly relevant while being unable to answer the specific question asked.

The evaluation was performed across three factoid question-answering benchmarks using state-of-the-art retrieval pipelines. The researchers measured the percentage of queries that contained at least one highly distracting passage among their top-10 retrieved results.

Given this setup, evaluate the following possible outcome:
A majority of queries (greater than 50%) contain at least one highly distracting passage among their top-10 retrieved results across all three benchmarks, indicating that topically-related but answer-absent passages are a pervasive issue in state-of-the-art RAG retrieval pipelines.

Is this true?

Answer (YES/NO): YES